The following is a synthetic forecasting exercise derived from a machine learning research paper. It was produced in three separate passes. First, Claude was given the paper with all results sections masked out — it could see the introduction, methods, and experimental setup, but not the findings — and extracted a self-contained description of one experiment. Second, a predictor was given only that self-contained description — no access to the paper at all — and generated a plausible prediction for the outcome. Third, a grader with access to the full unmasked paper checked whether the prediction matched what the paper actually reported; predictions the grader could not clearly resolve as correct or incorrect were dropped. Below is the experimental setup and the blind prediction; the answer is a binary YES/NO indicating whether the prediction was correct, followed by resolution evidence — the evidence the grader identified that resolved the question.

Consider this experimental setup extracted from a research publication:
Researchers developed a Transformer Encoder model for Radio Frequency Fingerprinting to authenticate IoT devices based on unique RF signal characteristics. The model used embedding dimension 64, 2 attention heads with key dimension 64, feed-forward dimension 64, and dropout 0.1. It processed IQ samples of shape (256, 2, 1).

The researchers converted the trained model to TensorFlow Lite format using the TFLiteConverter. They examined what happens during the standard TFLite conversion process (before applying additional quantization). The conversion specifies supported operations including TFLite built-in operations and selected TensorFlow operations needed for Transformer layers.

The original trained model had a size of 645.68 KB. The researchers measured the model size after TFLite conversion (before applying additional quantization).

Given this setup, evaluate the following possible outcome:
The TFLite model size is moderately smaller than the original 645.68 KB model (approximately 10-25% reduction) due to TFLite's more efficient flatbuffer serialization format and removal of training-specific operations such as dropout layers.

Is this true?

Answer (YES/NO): NO